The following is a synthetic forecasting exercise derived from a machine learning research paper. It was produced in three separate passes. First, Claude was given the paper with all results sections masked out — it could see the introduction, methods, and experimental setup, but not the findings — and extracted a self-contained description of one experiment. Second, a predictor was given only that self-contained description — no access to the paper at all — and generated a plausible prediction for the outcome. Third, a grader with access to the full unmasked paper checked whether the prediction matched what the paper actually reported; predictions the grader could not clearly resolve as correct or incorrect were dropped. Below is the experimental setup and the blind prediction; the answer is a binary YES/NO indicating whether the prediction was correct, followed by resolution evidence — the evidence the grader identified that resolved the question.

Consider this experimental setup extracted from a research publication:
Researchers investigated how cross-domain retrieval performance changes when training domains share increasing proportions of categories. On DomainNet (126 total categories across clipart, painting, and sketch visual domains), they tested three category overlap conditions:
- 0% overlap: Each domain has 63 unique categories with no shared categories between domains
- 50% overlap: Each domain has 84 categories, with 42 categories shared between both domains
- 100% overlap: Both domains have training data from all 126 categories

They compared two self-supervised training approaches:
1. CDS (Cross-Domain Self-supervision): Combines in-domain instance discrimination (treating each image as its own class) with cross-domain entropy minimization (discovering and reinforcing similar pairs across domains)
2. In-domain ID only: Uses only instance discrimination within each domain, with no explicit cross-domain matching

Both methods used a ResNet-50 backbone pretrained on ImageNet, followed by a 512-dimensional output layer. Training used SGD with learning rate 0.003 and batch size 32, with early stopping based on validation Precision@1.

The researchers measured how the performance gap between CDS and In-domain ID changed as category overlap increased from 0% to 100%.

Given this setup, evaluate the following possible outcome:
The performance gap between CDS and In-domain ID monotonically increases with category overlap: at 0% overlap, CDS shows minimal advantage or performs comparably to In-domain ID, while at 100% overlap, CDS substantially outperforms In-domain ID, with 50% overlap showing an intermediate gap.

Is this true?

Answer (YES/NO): NO